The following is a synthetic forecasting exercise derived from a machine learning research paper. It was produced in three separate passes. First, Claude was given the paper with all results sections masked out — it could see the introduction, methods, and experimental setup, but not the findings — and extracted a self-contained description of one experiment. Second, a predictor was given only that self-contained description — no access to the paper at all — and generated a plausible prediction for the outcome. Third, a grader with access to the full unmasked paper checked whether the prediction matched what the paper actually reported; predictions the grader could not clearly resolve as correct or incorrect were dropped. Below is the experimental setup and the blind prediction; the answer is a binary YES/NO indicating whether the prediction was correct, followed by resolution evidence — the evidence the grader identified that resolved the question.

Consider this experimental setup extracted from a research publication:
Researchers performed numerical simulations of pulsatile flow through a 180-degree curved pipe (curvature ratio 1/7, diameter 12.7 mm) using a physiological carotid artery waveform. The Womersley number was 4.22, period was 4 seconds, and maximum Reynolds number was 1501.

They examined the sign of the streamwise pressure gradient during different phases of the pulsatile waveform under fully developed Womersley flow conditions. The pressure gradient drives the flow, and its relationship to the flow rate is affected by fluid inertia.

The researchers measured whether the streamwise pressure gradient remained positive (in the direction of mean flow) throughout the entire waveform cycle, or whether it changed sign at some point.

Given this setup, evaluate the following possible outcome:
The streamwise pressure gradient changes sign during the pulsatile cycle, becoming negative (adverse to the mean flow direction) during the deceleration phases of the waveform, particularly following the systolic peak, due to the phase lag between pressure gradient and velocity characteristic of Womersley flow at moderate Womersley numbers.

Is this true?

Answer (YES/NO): YES